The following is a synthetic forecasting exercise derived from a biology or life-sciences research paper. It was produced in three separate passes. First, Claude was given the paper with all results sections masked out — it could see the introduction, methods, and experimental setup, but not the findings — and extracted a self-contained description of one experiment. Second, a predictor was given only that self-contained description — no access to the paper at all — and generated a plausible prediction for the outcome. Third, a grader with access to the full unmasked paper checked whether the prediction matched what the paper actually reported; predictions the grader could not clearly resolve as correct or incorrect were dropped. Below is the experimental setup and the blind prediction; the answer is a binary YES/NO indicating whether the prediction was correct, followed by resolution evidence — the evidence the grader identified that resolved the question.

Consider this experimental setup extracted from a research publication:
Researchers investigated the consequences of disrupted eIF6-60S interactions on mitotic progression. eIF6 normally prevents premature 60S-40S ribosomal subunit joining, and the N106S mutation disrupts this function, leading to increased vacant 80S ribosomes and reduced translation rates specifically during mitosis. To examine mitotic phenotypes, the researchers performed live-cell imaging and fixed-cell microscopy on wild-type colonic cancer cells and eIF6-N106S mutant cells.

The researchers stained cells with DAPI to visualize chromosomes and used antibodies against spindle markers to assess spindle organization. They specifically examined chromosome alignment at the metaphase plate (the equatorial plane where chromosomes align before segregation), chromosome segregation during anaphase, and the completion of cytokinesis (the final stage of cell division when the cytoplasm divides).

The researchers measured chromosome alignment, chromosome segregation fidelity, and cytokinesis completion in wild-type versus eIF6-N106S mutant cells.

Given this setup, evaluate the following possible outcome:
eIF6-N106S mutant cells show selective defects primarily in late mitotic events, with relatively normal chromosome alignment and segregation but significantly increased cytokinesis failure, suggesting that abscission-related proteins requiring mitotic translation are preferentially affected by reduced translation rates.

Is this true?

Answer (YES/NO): NO